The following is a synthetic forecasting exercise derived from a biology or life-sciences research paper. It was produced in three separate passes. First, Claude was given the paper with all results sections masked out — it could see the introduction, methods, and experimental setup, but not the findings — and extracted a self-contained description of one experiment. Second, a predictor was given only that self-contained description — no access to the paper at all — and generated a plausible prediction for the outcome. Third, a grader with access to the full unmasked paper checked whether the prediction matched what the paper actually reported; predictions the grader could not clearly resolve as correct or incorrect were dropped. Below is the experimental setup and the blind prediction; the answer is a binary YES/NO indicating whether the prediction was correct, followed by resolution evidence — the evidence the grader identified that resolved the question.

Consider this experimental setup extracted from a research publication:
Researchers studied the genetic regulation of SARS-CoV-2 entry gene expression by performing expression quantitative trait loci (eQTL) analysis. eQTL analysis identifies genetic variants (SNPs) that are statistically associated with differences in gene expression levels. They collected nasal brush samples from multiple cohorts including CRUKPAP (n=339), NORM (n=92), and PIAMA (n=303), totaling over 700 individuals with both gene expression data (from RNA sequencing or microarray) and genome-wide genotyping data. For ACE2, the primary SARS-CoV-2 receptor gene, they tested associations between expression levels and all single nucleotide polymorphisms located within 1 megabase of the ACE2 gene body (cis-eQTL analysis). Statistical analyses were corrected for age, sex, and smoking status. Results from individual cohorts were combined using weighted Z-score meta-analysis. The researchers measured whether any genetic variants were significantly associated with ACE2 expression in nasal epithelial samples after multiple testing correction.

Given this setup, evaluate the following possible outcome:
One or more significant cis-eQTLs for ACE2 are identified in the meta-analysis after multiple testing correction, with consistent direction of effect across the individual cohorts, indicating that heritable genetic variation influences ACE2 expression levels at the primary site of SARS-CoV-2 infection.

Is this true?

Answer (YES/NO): NO